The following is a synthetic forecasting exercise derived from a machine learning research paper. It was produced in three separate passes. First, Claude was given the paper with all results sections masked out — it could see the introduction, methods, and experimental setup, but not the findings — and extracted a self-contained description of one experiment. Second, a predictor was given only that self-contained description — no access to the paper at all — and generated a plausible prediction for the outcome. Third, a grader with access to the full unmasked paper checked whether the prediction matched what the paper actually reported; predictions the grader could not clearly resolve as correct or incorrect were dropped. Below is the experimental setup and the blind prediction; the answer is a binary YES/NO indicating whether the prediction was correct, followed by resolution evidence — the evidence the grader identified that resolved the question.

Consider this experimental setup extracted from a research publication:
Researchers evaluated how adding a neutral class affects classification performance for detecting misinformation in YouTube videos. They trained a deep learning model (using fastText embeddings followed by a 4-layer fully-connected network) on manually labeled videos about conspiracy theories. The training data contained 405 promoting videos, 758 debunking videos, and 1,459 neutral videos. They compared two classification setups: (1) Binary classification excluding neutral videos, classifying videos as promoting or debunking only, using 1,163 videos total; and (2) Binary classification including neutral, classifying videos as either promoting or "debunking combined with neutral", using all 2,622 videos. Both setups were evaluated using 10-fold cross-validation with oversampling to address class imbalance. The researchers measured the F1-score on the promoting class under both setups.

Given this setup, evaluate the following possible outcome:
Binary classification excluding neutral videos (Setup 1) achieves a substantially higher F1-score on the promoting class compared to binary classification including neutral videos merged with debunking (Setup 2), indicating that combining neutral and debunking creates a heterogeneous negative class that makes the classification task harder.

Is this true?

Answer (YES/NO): YES